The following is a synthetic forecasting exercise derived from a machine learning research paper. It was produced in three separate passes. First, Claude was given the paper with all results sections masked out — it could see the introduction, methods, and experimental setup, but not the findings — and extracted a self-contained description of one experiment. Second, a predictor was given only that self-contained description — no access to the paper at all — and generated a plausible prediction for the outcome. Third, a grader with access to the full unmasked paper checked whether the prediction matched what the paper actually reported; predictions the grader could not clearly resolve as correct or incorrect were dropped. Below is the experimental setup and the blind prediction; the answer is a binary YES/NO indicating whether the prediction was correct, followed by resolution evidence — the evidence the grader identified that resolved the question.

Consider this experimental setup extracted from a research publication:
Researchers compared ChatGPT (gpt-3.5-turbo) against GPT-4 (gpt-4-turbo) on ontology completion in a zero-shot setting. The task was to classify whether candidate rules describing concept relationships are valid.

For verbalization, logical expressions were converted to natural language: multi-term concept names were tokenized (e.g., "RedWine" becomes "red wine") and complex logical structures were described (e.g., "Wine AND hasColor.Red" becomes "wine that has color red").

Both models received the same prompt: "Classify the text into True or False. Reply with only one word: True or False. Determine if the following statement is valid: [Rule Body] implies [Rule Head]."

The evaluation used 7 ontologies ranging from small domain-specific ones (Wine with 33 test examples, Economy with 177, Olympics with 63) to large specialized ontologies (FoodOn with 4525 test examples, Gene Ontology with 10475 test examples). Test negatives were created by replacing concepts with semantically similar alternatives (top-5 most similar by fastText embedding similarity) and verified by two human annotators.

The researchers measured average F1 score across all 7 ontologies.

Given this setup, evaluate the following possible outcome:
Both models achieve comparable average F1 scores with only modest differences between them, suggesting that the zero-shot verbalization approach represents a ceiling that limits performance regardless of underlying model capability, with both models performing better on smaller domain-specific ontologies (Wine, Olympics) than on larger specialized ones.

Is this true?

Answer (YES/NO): NO